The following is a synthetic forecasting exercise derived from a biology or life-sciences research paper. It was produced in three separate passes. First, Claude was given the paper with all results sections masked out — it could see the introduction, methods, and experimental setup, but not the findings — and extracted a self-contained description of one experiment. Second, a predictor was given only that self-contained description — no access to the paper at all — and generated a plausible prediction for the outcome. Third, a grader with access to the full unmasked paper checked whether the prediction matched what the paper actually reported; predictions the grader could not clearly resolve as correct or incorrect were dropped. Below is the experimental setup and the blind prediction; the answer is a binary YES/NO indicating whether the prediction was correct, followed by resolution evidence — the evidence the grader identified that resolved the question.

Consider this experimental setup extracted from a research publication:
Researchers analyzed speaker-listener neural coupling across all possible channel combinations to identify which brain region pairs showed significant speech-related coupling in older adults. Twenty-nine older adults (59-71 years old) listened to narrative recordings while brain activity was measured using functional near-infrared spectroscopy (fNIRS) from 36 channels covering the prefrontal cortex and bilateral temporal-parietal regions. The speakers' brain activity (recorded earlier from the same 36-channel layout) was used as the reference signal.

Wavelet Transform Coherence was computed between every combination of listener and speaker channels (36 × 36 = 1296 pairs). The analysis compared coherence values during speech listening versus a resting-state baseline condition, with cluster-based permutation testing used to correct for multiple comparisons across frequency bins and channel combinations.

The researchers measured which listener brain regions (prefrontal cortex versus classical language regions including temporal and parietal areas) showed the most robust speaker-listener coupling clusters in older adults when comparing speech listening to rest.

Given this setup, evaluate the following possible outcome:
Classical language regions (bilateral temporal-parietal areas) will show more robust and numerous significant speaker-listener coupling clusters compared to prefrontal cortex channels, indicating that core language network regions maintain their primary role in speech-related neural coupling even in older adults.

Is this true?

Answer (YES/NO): NO